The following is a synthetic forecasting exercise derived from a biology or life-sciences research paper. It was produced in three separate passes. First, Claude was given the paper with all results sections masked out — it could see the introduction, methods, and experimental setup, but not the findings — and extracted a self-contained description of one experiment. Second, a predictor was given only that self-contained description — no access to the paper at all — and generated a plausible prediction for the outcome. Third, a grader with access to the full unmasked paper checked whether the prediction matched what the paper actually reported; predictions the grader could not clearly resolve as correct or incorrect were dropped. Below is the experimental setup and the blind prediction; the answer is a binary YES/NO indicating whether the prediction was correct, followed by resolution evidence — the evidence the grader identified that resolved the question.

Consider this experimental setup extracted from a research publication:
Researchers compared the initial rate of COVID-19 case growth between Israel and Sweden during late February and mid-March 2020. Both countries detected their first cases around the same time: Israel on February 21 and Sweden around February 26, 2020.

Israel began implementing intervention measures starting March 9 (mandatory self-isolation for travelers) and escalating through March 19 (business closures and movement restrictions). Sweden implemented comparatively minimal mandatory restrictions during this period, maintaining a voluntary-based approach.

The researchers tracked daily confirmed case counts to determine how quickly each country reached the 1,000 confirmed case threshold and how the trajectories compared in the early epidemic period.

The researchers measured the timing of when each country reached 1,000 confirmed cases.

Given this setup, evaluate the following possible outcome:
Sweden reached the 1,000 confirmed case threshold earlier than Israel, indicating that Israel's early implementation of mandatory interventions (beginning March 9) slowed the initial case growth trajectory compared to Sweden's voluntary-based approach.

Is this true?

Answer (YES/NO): YES